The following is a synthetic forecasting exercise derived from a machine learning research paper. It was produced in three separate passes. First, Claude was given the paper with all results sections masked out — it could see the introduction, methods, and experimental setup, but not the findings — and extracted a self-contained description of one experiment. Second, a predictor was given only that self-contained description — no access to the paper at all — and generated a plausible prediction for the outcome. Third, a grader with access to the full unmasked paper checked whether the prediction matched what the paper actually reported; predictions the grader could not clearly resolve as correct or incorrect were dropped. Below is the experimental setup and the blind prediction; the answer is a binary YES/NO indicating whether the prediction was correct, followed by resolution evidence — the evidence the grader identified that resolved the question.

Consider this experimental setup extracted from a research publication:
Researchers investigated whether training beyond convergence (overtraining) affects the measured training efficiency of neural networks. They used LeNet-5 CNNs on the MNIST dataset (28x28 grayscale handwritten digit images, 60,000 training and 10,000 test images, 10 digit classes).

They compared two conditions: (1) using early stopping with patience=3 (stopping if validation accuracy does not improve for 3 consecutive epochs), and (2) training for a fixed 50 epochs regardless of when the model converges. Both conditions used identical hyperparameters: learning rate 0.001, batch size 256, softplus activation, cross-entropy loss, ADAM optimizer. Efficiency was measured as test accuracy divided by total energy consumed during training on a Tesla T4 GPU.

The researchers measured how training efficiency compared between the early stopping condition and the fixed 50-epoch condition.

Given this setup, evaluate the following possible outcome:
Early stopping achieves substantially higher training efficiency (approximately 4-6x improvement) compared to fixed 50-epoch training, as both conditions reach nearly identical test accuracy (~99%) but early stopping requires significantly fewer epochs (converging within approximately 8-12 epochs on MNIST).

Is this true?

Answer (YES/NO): NO